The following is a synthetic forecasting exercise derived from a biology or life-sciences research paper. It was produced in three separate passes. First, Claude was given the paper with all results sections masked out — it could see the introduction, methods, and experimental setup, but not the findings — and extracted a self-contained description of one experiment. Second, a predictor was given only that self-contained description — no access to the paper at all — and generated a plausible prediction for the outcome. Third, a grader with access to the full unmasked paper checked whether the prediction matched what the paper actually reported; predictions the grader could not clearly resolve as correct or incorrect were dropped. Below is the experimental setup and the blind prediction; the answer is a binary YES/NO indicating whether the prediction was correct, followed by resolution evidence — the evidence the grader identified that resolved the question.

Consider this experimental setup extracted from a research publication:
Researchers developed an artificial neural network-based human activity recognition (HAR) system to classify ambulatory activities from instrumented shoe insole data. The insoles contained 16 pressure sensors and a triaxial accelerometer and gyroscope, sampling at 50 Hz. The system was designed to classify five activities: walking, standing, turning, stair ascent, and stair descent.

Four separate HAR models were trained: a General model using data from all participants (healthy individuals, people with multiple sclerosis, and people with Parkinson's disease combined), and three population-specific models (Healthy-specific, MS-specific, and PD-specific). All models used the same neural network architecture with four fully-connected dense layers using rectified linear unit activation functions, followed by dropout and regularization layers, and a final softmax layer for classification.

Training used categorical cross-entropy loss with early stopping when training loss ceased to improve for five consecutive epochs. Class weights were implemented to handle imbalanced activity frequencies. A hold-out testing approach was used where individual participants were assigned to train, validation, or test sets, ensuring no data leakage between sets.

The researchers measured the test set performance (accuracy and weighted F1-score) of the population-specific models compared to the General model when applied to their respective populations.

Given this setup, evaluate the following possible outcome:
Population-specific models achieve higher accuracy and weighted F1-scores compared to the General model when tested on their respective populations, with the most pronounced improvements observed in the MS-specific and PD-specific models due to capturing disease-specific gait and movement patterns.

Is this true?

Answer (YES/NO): YES